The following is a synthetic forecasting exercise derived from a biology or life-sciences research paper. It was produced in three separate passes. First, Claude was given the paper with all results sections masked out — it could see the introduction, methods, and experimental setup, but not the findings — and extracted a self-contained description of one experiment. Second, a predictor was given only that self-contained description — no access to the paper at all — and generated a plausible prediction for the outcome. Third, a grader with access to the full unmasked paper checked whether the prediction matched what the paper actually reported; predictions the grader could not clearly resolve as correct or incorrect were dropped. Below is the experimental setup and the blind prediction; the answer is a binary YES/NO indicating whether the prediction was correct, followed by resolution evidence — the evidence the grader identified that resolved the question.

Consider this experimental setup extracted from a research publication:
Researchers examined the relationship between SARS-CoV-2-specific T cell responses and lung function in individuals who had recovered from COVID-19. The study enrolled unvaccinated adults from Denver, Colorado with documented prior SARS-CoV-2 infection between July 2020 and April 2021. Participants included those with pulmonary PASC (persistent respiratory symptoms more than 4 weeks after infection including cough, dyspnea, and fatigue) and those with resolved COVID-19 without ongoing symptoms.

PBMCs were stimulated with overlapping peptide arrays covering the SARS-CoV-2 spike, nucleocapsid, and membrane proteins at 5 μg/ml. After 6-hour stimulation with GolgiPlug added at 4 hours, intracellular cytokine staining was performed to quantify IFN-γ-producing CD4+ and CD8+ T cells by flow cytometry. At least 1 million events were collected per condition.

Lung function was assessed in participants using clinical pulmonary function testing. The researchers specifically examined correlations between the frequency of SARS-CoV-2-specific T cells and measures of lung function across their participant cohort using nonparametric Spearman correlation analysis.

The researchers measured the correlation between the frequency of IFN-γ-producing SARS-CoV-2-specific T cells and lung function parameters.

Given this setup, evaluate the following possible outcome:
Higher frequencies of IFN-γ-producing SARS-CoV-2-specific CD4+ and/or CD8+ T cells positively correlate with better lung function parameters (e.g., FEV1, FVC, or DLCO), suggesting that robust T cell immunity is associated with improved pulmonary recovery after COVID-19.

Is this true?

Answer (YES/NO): NO